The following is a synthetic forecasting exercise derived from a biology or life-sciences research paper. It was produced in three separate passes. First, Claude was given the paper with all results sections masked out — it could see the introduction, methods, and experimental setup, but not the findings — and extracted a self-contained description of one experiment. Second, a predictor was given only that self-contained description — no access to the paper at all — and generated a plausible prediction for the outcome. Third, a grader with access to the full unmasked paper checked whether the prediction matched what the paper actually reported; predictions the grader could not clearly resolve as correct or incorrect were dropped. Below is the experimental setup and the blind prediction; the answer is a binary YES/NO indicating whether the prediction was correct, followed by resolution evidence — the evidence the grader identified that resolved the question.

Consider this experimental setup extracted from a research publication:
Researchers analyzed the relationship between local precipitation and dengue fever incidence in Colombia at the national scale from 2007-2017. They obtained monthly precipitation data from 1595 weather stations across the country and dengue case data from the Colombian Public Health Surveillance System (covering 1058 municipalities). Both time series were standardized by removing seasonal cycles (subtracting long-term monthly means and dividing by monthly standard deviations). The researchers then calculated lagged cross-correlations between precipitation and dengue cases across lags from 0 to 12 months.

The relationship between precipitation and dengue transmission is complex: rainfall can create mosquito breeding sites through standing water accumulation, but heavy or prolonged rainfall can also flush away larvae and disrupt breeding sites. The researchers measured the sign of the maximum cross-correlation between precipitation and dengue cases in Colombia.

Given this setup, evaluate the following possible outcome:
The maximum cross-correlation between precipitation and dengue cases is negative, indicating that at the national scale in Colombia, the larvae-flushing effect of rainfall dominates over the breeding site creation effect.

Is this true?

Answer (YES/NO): NO